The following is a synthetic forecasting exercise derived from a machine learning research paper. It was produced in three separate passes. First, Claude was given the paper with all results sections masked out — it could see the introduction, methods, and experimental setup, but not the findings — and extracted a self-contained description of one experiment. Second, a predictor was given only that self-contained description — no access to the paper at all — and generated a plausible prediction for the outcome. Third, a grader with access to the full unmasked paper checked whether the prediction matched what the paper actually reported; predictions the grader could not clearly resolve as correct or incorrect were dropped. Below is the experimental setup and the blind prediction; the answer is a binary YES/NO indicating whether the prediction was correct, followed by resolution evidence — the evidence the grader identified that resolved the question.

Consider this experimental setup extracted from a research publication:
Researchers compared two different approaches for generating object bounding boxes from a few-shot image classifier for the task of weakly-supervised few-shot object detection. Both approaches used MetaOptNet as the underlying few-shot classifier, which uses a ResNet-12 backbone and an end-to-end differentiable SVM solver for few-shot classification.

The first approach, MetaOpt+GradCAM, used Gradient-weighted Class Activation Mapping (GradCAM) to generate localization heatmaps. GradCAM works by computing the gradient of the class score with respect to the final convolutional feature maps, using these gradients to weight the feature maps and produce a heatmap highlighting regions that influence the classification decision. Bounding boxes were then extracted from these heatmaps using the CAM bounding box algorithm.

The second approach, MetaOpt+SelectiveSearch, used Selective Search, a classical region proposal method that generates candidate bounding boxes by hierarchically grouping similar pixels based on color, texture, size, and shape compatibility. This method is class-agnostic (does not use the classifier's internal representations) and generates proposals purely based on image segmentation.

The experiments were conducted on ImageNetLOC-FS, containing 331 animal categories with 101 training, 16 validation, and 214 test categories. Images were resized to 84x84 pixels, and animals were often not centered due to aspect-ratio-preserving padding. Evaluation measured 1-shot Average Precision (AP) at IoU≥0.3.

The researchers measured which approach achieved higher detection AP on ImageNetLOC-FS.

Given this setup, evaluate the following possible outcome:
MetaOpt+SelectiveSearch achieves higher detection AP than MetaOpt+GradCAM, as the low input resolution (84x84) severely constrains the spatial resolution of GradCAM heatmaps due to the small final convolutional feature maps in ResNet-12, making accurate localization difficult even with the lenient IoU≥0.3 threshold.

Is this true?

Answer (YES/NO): NO